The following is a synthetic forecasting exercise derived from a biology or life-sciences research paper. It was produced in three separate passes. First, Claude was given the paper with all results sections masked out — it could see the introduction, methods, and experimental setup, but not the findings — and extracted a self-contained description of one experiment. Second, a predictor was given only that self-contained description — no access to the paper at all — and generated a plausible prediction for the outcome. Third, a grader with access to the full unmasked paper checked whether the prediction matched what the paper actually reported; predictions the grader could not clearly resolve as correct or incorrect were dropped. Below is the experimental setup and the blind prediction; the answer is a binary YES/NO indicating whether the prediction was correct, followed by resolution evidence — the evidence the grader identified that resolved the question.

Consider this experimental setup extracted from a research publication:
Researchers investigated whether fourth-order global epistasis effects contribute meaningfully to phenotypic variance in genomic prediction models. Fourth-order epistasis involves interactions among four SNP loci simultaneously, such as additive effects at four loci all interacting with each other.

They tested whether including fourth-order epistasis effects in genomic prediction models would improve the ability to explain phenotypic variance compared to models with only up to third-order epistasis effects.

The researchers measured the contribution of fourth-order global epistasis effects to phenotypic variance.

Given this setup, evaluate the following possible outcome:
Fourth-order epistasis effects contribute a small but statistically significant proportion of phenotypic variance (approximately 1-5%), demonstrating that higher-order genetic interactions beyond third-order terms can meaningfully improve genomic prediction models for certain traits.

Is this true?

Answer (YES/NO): NO